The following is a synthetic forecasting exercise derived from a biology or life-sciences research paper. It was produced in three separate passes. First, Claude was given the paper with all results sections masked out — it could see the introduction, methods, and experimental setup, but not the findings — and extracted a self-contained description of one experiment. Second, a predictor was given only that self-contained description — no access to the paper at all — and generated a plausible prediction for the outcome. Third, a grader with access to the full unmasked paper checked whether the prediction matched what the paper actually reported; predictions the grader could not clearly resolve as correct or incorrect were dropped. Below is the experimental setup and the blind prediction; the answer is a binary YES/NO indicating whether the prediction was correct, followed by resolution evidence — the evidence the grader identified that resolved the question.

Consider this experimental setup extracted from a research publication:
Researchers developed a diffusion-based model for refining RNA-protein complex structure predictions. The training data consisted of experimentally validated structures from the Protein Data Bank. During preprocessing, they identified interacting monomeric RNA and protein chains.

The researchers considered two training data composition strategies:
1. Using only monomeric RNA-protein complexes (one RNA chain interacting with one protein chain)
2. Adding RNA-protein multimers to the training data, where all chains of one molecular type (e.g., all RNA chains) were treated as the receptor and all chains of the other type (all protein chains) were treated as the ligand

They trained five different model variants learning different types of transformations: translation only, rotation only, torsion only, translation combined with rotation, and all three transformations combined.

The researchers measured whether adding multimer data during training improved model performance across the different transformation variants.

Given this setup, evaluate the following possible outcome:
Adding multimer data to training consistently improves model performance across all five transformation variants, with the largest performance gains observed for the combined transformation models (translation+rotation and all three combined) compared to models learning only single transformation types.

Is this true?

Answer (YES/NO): NO